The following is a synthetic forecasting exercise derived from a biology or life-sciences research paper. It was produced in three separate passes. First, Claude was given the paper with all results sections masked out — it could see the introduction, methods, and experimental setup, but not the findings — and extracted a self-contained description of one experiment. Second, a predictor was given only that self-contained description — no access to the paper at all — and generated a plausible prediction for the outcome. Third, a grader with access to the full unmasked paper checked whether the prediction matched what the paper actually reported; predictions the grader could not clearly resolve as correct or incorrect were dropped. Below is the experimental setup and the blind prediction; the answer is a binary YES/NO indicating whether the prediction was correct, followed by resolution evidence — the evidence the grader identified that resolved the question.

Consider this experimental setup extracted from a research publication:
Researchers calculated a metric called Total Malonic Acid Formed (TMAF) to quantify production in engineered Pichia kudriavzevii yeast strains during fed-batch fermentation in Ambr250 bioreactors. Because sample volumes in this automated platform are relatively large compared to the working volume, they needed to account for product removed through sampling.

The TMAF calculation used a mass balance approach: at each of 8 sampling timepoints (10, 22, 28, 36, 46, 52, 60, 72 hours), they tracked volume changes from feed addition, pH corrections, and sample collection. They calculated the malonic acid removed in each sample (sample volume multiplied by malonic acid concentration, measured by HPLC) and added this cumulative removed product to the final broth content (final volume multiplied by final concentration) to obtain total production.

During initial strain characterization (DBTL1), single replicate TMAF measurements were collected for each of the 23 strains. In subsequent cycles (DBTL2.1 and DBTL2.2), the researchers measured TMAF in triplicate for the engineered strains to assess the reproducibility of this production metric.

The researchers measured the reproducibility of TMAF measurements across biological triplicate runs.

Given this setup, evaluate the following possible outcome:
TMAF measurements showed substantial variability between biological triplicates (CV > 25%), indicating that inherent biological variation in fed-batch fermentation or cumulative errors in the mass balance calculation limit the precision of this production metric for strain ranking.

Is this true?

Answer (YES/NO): NO